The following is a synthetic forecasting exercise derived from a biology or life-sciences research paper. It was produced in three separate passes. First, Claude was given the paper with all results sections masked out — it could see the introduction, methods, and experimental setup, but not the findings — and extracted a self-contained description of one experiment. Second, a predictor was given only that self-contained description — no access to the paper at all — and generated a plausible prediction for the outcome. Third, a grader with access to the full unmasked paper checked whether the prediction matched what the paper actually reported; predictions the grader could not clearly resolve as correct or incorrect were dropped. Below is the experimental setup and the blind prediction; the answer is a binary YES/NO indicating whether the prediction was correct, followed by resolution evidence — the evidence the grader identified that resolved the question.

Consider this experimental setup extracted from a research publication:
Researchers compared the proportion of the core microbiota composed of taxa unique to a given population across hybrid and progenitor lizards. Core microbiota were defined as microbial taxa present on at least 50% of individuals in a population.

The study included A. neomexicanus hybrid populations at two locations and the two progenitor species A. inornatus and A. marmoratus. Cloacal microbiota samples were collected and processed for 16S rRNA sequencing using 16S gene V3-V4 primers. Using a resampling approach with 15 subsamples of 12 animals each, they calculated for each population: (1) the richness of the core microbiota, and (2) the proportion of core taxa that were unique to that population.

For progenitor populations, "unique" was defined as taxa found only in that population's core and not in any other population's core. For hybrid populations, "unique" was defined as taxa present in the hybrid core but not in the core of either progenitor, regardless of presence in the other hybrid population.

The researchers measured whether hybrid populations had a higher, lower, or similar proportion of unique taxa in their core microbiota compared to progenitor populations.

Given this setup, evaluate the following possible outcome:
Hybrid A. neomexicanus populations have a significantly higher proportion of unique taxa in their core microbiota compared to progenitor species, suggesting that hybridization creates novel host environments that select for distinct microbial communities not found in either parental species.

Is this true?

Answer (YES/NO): YES